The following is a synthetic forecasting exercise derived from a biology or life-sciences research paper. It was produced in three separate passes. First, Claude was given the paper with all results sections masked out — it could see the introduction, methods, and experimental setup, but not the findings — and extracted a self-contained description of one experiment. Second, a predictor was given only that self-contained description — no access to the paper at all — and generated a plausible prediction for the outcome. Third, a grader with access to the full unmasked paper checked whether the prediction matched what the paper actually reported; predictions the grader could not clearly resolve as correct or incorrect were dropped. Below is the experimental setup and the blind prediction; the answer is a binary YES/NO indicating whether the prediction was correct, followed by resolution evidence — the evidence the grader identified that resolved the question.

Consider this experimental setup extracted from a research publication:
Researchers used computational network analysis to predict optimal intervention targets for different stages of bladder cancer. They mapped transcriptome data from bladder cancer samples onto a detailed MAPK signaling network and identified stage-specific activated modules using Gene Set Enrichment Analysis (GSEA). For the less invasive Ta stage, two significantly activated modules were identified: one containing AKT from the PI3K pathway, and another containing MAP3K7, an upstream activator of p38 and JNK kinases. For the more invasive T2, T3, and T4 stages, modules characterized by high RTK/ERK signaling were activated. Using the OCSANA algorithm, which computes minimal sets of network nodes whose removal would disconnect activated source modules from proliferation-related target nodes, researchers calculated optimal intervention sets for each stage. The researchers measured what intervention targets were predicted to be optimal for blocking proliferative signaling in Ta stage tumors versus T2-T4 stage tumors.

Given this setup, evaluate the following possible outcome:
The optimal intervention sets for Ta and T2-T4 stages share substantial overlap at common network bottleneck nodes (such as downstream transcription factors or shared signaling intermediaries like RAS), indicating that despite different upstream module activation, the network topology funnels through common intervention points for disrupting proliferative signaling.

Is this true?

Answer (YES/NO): NO